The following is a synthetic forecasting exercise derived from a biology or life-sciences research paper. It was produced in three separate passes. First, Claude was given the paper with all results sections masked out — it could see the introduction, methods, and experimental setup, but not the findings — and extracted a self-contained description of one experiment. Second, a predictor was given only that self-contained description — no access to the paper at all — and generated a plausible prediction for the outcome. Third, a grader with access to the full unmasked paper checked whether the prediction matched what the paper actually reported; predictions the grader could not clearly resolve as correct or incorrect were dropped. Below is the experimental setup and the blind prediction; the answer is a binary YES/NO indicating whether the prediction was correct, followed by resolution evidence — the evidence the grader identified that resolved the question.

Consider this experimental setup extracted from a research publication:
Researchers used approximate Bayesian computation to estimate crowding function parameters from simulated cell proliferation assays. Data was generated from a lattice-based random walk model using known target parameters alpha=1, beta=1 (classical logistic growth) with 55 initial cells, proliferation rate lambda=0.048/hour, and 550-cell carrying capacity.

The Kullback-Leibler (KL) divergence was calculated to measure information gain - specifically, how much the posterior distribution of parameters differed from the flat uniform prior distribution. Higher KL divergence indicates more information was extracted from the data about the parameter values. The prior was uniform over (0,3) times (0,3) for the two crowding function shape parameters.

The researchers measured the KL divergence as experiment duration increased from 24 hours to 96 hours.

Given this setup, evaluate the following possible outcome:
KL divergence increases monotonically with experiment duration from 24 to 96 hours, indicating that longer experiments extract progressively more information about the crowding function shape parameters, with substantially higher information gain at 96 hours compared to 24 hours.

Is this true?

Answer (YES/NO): YES